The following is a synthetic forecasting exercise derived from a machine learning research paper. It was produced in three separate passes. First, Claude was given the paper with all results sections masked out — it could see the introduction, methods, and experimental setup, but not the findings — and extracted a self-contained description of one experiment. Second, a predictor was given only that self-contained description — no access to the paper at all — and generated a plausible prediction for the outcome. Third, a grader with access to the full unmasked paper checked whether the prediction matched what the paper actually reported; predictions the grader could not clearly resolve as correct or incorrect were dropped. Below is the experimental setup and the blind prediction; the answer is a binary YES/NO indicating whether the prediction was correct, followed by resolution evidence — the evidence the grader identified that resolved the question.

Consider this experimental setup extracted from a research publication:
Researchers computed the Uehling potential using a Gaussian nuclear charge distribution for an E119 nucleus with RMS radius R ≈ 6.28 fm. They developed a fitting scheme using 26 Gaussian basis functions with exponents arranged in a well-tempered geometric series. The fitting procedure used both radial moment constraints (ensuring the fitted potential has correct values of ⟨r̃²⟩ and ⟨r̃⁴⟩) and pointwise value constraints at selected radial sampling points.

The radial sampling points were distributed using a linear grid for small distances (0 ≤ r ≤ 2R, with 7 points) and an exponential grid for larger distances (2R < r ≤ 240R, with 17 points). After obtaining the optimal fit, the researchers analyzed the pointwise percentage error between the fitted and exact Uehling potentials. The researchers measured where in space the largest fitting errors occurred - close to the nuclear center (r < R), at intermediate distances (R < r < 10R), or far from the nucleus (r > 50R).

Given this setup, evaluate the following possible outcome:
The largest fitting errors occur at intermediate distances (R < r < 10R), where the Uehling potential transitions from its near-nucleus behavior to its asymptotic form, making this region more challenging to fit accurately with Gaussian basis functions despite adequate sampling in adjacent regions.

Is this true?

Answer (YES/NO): NO